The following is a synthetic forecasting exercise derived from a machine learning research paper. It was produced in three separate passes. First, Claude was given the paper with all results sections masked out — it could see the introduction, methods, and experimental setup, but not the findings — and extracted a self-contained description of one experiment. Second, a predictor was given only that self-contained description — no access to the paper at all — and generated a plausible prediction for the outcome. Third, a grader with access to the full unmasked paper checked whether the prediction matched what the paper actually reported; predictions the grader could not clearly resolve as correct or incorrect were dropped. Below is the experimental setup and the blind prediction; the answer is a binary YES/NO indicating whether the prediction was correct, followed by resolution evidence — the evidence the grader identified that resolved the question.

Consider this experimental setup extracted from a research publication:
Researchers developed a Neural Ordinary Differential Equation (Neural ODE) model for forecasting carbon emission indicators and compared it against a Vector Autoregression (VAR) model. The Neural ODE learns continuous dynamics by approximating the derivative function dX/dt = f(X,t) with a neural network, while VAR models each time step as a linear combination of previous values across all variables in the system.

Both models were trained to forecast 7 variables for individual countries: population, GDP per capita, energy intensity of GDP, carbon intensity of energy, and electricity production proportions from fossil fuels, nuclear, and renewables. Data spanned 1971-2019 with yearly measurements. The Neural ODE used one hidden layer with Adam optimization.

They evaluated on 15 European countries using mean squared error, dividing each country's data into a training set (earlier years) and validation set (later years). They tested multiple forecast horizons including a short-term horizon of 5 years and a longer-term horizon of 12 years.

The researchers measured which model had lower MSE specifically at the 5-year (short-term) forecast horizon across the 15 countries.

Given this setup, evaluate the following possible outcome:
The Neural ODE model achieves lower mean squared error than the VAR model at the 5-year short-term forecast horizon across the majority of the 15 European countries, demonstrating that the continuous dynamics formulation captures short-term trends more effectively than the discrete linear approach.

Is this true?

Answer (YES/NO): NO